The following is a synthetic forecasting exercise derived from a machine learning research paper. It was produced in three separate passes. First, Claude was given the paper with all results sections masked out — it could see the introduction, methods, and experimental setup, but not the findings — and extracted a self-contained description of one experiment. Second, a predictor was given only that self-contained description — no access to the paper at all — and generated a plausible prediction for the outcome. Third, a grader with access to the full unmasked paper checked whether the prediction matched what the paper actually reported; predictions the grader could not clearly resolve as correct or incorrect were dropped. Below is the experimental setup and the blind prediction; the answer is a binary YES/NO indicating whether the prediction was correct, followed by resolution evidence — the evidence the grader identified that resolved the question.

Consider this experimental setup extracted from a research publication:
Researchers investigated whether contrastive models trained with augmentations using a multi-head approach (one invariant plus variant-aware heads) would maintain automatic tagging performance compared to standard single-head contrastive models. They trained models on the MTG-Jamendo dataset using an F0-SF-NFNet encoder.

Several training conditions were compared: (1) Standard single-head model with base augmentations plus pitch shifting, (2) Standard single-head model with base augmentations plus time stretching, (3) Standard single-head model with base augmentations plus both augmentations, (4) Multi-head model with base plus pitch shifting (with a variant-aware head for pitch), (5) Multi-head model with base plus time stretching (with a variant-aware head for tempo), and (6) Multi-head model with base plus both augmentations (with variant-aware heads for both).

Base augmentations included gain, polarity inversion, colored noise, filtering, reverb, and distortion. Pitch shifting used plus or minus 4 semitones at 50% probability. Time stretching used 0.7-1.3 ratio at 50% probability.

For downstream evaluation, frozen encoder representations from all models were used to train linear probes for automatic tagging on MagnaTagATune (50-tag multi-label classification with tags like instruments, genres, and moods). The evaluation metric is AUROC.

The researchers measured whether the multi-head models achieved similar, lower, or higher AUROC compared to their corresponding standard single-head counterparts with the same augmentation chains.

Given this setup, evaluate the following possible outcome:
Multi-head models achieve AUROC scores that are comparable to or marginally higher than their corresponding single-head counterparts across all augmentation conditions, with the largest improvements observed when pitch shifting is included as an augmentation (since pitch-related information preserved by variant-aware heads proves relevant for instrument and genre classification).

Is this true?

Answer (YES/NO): NO